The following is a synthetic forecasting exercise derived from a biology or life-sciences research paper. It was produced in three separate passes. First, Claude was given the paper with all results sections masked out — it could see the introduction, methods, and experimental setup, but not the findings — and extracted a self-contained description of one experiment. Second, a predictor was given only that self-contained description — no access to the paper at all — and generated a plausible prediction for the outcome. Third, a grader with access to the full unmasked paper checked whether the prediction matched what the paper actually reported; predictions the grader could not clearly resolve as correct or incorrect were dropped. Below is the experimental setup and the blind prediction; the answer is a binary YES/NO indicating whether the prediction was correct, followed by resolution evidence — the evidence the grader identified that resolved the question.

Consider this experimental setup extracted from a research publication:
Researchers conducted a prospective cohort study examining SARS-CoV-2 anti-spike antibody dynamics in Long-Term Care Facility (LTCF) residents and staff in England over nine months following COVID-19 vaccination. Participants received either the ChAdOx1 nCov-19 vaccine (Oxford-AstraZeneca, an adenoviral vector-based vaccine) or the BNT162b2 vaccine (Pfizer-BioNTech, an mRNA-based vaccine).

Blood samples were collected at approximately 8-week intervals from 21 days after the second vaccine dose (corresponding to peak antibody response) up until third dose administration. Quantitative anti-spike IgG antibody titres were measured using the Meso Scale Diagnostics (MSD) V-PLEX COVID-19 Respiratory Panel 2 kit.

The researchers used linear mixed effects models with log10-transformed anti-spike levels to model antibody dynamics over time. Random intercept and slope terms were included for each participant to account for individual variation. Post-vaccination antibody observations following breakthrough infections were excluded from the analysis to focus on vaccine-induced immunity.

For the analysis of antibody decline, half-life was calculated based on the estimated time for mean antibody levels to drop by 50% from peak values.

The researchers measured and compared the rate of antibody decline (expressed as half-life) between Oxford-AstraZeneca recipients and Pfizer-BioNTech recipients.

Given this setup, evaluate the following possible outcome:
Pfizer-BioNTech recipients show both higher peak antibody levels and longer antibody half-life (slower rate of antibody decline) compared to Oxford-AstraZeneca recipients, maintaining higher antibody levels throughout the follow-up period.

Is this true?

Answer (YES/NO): NO